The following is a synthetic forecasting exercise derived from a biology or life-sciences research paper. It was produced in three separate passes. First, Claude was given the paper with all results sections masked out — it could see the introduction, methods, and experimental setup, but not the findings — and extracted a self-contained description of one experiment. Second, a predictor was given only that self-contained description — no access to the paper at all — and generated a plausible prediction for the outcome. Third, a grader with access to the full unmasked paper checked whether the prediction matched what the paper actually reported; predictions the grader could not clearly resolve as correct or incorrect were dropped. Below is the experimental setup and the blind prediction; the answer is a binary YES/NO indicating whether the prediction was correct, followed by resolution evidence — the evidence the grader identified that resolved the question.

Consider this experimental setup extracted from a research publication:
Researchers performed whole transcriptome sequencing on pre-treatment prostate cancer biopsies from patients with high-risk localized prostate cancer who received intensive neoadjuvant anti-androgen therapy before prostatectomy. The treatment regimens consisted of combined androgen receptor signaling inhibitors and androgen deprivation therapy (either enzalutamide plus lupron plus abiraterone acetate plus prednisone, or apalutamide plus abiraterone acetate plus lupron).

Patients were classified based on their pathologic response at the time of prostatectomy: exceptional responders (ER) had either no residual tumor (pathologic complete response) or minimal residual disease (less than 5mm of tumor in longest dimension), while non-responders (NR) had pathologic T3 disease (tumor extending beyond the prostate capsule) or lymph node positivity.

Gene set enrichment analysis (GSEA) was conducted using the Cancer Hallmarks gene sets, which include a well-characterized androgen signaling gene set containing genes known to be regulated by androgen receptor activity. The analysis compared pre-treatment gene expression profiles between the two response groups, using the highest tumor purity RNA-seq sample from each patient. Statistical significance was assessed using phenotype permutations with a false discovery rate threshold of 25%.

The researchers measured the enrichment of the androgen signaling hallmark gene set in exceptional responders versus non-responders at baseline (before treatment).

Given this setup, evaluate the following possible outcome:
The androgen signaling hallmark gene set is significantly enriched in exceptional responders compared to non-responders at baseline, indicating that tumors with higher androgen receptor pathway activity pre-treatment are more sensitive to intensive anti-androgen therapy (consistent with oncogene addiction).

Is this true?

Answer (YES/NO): YES